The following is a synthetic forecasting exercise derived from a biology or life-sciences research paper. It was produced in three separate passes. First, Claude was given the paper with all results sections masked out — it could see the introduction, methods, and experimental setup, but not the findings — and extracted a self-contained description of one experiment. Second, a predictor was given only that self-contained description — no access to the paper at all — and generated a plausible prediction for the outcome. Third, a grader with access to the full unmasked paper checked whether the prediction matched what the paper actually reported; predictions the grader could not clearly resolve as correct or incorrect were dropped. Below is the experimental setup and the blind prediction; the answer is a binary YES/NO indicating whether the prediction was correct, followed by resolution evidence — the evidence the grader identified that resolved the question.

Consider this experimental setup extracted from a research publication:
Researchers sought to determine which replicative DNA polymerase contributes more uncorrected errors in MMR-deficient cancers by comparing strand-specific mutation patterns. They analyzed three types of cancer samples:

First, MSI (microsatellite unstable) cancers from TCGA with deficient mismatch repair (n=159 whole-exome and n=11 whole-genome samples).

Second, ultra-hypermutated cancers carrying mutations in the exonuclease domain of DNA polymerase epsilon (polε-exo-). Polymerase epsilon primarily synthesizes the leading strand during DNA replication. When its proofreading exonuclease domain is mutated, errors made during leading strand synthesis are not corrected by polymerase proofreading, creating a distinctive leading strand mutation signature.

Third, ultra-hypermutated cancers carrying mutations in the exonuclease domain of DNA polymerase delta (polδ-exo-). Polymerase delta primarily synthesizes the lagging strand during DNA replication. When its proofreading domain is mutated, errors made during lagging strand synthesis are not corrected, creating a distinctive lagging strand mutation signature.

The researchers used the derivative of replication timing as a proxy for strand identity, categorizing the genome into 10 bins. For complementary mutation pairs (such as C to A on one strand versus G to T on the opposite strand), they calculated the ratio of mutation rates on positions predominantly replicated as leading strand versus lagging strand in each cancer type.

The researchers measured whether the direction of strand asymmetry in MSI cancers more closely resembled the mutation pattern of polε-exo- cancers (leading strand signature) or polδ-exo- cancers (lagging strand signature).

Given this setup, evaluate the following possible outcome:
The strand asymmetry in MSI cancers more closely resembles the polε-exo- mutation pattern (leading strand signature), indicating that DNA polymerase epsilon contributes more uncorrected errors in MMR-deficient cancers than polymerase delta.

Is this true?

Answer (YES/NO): NO